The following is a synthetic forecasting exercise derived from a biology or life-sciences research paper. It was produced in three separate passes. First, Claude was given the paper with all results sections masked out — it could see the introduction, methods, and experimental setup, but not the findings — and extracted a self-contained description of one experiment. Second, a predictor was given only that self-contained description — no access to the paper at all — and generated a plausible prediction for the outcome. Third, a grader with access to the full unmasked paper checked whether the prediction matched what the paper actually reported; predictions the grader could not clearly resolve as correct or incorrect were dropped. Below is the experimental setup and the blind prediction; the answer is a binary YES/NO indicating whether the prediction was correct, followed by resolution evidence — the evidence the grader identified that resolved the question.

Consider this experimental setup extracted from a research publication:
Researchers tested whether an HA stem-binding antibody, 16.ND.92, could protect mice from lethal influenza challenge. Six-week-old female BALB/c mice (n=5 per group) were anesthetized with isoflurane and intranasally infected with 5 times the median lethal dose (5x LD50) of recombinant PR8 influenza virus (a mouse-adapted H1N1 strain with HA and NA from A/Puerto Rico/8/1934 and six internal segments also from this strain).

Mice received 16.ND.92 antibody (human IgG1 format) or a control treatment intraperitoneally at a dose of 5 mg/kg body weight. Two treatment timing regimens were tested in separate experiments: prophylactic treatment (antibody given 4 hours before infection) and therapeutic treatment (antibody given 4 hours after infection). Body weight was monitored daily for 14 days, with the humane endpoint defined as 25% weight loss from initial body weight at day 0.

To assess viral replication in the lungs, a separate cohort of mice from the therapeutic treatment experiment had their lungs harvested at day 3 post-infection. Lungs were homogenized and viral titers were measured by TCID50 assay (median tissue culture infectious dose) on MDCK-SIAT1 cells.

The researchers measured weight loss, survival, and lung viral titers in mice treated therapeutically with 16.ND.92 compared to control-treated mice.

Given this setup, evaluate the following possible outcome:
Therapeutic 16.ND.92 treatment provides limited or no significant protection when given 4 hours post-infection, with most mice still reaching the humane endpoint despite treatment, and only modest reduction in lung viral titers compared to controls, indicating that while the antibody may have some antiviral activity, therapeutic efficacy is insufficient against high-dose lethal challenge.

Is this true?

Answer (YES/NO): NO